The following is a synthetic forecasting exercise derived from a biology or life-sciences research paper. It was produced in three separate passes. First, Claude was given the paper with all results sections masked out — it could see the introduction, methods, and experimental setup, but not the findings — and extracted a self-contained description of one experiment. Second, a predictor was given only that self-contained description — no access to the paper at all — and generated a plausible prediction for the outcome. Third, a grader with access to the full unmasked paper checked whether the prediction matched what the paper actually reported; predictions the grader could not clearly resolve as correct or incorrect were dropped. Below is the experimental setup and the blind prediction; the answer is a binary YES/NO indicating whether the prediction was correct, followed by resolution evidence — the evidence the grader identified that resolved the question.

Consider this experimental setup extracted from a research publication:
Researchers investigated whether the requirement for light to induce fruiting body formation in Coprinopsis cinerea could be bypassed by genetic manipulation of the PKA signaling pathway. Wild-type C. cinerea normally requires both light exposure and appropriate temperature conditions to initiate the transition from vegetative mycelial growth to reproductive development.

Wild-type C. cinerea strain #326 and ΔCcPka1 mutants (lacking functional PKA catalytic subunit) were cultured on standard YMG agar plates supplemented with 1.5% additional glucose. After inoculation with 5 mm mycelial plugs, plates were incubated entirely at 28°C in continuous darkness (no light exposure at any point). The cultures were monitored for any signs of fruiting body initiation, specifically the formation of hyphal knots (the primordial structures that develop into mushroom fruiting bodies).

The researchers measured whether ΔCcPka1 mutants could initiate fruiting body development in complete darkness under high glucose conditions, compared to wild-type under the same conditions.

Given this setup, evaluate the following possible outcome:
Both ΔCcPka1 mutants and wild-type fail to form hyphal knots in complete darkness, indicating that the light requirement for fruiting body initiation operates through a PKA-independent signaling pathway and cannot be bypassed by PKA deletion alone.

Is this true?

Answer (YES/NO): YES